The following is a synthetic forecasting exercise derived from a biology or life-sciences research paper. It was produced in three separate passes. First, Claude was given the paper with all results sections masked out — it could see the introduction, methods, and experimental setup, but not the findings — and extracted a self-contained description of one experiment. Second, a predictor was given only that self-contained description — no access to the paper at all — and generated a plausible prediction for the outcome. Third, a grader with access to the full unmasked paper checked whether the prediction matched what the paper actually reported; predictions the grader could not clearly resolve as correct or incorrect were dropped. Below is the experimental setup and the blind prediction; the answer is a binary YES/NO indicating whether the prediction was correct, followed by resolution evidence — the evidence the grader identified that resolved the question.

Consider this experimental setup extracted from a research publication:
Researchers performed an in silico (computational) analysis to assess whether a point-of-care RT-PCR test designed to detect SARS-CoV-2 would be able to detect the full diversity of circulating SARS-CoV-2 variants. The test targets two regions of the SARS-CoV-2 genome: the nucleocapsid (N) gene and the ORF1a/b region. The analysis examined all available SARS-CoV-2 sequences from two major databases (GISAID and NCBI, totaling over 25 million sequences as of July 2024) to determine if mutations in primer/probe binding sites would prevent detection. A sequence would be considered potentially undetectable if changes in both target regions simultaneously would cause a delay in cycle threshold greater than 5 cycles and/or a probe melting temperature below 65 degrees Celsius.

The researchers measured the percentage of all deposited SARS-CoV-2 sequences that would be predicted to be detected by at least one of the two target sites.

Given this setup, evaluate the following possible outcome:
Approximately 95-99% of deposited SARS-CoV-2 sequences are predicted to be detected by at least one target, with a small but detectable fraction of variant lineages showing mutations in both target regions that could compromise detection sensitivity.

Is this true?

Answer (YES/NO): NO